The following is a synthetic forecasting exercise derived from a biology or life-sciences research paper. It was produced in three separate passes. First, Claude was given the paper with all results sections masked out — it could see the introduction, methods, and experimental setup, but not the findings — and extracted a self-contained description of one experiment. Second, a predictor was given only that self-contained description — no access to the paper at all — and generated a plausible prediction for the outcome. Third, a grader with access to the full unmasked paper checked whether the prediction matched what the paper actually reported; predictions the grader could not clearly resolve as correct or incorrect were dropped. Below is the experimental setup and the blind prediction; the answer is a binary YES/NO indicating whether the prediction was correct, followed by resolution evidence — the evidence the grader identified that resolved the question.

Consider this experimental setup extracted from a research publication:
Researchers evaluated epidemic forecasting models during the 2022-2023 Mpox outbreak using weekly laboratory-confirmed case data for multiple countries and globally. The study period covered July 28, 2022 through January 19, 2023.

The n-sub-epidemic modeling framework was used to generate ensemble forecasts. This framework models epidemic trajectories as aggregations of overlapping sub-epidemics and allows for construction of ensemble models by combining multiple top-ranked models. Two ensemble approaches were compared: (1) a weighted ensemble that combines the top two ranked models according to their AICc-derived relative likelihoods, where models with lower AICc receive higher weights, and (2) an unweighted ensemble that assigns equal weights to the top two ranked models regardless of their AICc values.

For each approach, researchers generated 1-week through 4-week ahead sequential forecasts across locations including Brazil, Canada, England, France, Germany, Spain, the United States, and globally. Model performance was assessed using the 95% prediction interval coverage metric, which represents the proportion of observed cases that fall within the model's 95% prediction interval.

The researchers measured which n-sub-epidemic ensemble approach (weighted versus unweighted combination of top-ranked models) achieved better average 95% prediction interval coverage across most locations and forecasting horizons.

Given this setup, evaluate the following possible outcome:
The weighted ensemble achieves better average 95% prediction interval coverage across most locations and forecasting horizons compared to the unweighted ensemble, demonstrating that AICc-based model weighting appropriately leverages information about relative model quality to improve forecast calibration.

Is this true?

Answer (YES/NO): NO